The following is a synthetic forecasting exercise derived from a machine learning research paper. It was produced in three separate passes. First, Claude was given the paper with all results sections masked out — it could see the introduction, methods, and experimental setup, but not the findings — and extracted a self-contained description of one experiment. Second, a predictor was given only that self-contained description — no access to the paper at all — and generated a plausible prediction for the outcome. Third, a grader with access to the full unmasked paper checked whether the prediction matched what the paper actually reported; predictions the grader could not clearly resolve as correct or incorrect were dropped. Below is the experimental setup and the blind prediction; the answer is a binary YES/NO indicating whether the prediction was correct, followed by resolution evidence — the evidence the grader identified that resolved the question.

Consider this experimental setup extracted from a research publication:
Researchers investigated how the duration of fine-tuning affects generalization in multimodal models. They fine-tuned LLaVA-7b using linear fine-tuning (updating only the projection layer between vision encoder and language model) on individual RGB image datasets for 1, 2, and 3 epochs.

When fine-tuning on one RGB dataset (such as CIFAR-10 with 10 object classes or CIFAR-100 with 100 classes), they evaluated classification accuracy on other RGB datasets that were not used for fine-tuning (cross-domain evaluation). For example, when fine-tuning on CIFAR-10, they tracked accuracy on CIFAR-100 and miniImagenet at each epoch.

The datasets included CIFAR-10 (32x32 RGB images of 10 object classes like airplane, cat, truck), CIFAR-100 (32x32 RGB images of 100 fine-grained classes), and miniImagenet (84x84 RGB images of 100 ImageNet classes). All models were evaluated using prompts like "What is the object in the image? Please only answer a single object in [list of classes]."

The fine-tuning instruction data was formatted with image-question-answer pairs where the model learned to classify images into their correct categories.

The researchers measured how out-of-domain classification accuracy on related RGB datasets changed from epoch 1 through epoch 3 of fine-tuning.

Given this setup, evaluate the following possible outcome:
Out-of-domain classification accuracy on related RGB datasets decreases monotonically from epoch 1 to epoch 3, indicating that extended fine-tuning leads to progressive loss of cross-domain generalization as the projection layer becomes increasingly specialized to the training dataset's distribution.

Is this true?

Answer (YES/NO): NO